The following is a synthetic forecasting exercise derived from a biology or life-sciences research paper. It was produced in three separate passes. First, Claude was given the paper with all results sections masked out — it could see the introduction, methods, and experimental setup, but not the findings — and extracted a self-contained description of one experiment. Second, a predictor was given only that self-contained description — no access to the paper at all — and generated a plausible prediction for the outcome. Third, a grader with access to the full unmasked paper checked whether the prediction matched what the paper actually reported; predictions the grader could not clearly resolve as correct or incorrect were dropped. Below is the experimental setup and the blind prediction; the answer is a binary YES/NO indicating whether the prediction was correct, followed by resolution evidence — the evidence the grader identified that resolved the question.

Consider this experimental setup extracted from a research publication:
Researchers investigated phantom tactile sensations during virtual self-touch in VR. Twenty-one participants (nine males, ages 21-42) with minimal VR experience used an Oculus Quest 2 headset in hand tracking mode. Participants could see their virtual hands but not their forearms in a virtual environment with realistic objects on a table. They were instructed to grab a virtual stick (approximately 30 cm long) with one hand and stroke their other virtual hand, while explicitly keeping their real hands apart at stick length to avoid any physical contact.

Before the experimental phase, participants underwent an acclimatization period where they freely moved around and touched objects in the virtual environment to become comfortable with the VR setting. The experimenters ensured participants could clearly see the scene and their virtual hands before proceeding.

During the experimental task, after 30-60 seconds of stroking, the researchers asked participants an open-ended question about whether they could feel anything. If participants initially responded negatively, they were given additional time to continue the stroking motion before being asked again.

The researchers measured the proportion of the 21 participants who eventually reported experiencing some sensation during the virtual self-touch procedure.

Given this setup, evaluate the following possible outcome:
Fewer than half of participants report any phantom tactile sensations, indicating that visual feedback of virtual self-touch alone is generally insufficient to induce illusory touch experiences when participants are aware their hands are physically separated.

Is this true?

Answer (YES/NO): NO